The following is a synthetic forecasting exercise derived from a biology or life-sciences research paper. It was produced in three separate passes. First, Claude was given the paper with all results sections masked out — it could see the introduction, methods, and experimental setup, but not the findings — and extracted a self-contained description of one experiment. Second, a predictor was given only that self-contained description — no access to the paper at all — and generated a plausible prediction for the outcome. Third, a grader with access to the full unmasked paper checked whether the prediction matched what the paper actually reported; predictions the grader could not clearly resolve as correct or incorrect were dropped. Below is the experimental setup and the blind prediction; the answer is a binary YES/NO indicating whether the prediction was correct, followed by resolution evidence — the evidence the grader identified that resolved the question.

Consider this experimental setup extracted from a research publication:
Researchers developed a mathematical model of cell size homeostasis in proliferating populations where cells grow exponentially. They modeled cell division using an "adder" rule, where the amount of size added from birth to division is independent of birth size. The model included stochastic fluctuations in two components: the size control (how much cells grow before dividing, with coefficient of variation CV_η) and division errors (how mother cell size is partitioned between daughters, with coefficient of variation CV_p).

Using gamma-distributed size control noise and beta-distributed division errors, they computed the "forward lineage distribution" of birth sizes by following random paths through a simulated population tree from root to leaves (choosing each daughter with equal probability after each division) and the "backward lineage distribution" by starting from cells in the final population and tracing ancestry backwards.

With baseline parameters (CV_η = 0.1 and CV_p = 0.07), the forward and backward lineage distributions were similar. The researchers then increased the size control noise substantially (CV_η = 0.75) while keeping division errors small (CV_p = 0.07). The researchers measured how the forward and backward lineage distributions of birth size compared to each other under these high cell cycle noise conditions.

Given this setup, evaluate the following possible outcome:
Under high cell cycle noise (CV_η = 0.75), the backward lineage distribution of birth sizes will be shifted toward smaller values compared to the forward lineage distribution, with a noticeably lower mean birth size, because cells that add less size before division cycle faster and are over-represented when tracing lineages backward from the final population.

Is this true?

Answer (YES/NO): NO